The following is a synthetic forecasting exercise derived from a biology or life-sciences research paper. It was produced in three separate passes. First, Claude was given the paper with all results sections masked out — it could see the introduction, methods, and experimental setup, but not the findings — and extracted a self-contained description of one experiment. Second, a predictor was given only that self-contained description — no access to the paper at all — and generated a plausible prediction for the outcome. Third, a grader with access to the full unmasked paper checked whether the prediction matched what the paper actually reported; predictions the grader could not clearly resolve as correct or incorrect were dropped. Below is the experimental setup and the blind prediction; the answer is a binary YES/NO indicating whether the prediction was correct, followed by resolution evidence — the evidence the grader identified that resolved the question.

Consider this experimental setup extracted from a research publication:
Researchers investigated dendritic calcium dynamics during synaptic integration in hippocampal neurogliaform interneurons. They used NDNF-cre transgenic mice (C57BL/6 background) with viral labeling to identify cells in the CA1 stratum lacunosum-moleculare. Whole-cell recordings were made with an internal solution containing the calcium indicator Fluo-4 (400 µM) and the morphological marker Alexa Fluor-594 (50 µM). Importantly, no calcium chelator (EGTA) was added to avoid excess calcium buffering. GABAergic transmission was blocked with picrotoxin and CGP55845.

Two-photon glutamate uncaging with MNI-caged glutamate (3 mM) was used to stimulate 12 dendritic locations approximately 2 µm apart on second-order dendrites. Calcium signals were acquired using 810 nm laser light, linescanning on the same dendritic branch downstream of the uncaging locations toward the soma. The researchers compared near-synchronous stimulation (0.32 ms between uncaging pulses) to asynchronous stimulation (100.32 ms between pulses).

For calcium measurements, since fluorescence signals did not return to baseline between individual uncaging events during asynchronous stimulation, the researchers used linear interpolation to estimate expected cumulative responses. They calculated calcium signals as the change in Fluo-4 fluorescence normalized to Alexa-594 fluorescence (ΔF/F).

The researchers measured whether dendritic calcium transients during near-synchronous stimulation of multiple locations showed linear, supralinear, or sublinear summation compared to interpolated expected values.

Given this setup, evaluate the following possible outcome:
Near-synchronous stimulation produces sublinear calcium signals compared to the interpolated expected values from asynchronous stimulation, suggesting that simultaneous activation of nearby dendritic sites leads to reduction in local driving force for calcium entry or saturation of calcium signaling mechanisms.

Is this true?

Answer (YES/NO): NO